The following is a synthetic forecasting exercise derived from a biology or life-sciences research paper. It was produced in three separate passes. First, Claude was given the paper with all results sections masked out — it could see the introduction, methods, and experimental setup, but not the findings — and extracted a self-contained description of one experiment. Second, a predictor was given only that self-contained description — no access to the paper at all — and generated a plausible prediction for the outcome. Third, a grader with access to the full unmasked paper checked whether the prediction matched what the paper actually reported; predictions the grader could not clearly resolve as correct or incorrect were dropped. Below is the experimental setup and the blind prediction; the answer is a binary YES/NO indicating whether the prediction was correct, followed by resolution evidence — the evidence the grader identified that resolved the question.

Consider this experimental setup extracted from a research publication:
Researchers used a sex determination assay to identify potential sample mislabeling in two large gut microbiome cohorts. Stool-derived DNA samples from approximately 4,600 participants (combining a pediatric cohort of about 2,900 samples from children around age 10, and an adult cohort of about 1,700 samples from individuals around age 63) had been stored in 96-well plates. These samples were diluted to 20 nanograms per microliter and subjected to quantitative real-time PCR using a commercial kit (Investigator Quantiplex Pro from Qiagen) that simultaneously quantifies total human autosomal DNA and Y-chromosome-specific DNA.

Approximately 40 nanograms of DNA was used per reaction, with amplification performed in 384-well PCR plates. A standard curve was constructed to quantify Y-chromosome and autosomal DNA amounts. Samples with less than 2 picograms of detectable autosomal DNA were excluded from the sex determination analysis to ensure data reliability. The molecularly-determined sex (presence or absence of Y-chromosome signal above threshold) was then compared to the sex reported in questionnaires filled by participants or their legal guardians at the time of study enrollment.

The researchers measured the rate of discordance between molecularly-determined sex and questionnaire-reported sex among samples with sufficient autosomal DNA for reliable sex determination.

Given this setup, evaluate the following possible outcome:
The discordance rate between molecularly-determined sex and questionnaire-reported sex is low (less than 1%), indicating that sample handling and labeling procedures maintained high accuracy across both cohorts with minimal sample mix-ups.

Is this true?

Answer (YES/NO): NO